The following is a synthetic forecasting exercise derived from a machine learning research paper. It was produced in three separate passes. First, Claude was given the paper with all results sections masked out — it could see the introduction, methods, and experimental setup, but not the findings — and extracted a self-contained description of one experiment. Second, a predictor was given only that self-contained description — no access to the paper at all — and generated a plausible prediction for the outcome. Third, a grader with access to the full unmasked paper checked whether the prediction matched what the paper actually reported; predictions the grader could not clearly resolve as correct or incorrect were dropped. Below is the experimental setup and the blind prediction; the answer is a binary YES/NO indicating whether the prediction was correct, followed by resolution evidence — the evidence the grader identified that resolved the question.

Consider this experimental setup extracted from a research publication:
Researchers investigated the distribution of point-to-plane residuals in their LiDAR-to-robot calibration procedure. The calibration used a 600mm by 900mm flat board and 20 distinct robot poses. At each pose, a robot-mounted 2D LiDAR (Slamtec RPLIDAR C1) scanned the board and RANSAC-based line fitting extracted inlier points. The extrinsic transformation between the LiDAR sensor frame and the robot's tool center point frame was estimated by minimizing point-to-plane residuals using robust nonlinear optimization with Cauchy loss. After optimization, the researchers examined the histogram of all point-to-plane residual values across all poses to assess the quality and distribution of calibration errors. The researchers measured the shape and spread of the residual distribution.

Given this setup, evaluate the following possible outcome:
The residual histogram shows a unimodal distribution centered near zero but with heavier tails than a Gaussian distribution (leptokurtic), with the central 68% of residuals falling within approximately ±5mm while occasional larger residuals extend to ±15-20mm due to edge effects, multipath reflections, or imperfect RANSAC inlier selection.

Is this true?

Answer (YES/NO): NO